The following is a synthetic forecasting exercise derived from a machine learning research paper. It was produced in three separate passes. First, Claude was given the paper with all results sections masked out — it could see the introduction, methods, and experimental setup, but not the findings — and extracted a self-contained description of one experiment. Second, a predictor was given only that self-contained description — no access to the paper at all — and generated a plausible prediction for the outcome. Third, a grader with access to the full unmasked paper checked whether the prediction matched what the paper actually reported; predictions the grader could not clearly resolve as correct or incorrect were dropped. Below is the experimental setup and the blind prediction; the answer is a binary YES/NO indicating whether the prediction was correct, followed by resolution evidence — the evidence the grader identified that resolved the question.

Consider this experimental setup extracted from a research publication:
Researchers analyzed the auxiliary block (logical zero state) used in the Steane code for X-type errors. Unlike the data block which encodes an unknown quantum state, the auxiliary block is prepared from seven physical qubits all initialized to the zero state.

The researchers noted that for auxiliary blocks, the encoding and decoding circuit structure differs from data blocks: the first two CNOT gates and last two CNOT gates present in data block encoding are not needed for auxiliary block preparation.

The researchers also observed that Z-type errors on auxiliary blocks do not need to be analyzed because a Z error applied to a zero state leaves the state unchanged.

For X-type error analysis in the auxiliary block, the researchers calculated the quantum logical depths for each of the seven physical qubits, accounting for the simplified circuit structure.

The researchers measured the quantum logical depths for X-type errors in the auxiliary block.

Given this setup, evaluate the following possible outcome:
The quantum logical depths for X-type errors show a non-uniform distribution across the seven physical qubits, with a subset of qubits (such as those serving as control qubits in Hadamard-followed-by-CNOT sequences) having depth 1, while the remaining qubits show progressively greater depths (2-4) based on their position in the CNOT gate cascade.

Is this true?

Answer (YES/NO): NO